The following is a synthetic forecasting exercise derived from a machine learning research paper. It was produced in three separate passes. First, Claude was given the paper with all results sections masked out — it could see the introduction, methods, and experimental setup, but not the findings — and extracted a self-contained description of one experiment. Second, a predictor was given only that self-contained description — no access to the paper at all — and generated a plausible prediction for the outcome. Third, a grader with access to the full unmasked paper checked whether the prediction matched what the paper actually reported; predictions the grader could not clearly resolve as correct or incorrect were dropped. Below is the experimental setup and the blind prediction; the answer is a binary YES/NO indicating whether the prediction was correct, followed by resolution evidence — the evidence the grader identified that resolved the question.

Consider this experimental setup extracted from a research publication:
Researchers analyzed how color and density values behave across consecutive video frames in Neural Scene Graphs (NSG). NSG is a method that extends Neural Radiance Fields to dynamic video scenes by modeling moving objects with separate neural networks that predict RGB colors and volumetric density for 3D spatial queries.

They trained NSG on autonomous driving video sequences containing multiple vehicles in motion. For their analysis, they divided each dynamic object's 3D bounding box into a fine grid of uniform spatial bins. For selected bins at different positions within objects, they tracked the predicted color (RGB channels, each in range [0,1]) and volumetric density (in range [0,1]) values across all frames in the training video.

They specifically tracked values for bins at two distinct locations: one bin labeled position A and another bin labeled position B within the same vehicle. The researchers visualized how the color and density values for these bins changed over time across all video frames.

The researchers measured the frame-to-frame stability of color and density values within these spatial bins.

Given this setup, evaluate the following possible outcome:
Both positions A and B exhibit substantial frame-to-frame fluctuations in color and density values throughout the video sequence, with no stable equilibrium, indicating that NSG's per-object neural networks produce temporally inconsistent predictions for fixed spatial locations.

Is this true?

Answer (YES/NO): NO